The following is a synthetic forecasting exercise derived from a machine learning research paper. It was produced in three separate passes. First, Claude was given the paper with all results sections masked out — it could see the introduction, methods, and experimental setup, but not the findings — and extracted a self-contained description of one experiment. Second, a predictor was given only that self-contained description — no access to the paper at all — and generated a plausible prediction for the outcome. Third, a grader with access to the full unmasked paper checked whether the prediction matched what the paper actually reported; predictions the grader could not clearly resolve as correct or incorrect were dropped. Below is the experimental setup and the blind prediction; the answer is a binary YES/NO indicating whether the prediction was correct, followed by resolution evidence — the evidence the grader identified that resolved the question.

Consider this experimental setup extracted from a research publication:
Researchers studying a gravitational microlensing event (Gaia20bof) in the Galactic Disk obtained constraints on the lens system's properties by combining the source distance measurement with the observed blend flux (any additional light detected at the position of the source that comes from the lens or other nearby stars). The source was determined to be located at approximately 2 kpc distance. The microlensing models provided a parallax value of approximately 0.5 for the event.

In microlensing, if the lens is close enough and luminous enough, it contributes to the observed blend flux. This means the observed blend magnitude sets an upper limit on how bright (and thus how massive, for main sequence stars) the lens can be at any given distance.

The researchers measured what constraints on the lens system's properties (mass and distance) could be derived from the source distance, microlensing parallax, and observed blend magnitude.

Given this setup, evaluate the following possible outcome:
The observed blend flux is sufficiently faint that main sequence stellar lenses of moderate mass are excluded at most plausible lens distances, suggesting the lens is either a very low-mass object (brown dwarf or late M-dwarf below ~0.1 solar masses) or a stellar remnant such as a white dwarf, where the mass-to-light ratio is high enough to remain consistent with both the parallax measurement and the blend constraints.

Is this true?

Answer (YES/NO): NO